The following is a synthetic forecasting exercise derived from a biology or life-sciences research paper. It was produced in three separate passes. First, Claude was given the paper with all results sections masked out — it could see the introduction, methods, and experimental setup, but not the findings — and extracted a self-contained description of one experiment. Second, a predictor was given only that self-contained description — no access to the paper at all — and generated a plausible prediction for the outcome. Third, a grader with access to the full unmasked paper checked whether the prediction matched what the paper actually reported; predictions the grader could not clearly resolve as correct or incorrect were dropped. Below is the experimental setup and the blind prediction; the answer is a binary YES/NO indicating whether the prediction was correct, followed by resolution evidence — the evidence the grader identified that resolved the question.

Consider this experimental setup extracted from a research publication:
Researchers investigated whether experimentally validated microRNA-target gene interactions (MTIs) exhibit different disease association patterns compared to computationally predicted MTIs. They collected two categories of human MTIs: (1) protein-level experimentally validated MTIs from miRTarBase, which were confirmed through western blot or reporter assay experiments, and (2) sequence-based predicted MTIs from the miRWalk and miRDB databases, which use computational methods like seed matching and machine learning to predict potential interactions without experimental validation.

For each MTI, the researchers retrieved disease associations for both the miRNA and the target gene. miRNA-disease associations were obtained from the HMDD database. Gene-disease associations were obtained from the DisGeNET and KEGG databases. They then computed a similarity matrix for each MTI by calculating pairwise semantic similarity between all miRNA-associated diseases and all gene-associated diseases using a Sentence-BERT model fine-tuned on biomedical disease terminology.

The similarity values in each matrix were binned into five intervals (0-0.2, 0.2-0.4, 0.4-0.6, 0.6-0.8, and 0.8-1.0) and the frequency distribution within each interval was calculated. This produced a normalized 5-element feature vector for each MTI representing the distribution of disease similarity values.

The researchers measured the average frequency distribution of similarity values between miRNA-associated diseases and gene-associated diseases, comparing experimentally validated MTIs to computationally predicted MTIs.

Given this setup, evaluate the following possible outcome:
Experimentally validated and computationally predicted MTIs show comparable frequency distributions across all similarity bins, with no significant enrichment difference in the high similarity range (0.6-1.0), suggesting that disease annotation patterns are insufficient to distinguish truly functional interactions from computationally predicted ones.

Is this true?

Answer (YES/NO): NO